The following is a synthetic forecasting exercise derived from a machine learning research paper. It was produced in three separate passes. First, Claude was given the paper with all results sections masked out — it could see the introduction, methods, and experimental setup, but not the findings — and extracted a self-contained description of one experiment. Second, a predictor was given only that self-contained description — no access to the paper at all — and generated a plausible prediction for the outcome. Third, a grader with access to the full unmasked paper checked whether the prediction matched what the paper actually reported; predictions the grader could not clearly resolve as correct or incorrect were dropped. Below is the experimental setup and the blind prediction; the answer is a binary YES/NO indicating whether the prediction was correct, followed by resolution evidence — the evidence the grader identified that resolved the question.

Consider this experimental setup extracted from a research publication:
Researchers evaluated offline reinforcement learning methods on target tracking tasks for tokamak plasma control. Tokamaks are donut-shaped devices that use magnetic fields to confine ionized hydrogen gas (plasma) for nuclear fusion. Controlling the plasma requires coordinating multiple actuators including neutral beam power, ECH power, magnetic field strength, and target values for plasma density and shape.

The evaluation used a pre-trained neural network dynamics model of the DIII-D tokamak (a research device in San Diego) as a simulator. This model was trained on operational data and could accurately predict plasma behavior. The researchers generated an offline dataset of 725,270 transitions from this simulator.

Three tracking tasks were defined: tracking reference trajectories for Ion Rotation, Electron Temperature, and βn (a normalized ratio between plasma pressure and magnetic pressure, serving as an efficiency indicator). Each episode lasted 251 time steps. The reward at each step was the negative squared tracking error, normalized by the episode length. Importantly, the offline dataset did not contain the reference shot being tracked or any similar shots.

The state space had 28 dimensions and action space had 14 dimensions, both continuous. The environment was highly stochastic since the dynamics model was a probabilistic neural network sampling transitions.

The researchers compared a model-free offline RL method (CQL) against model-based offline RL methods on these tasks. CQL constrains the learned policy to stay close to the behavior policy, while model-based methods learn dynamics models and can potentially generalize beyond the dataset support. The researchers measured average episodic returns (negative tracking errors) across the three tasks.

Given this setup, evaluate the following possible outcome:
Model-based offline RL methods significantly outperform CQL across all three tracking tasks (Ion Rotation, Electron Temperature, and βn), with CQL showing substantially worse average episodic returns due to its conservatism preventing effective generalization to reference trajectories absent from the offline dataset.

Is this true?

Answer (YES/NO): NO